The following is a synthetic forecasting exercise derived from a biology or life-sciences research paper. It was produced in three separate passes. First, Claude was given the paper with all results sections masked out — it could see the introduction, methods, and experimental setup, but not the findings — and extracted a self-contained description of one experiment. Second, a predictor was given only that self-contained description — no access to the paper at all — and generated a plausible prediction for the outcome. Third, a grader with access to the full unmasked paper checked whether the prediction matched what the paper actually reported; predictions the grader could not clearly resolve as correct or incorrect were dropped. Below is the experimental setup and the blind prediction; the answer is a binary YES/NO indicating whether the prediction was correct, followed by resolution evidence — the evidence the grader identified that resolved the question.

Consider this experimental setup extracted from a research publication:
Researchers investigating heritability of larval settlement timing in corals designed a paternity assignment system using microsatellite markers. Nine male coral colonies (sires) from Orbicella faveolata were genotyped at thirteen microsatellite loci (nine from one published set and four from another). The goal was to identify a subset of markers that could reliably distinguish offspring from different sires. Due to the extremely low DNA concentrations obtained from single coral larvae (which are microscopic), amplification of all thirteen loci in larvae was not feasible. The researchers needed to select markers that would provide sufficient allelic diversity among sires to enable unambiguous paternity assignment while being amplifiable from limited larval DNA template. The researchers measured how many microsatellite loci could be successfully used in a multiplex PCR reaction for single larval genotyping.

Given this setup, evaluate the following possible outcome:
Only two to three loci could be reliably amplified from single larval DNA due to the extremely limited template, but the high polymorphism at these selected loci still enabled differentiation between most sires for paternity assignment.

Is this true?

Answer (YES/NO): NO